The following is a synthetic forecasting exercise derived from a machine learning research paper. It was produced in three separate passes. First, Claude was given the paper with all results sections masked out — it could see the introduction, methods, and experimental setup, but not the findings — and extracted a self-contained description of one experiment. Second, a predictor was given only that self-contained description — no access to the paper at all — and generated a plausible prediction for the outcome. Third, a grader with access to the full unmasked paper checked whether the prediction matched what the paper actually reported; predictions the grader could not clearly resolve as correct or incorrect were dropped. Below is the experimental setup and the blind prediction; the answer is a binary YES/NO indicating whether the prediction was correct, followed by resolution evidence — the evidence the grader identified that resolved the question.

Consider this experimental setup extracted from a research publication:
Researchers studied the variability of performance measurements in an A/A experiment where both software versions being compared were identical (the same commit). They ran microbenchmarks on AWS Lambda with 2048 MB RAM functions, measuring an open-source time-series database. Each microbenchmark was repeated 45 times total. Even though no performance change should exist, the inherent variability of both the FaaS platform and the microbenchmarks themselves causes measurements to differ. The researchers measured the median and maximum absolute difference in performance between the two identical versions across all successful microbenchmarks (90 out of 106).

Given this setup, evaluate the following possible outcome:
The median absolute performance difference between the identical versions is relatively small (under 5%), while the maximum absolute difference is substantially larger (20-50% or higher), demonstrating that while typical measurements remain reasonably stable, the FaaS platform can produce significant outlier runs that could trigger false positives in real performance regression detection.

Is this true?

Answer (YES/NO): NO